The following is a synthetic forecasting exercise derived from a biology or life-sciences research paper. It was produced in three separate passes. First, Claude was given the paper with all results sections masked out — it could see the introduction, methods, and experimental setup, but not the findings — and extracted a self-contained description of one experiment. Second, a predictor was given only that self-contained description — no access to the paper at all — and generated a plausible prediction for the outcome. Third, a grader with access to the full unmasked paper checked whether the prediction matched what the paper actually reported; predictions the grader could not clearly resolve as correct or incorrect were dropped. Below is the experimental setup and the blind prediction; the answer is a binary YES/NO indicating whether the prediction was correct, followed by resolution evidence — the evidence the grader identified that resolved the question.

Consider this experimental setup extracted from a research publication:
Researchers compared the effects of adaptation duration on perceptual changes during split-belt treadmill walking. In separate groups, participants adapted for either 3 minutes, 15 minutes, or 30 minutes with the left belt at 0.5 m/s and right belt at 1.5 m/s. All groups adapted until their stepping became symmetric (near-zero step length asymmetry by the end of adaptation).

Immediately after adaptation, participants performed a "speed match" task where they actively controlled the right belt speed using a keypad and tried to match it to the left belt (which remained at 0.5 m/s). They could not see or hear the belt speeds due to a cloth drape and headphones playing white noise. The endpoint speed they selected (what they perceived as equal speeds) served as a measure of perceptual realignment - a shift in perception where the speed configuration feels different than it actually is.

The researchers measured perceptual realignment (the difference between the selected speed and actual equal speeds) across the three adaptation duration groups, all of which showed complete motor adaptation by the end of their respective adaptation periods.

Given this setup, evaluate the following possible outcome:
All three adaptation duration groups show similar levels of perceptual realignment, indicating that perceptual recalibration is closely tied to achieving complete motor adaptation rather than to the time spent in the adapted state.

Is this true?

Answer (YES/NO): NO